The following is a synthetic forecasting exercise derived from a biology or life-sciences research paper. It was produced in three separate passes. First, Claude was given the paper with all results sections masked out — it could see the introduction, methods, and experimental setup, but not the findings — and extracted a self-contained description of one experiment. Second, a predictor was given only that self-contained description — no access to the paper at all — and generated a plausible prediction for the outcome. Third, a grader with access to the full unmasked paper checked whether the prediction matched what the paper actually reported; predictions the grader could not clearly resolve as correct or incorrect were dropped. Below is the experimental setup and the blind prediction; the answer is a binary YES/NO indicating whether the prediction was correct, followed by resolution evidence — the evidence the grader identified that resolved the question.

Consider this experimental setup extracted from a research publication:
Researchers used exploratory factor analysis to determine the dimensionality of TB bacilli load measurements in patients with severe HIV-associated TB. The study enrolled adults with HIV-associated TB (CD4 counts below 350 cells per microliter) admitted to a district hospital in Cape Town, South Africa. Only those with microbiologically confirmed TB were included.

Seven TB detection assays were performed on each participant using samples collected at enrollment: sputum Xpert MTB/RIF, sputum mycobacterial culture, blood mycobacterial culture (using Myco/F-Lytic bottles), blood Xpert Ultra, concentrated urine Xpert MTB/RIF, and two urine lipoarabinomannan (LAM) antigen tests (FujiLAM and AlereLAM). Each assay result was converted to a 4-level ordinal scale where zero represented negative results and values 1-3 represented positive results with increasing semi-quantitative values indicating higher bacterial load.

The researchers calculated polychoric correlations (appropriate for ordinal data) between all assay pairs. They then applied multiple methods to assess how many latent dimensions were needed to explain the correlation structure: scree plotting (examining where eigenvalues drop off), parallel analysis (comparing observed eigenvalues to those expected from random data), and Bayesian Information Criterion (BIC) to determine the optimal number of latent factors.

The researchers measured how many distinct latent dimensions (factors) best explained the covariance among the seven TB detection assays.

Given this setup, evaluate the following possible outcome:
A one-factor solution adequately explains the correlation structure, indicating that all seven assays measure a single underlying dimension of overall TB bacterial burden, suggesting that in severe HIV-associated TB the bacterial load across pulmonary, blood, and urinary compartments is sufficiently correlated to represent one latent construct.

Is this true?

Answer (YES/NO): NO